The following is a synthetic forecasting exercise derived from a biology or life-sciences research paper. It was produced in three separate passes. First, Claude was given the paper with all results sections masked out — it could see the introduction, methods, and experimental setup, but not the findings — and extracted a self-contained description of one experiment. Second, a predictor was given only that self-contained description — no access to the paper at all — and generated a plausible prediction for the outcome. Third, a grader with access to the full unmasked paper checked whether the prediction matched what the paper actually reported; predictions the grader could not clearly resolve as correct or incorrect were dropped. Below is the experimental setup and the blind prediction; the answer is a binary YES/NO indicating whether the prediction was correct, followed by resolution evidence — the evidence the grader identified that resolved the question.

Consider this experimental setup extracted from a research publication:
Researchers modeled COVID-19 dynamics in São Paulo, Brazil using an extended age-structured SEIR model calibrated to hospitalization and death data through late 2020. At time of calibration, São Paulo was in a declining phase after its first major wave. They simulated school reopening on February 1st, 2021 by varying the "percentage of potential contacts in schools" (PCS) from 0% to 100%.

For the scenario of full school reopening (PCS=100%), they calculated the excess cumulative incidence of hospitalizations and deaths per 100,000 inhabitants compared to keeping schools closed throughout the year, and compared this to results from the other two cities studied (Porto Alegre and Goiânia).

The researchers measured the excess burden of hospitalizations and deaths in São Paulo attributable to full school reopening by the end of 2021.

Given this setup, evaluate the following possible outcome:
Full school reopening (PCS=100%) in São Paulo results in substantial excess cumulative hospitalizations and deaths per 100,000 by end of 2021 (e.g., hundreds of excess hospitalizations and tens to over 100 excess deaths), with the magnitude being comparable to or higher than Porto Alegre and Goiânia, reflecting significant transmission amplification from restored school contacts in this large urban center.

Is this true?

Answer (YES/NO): NO